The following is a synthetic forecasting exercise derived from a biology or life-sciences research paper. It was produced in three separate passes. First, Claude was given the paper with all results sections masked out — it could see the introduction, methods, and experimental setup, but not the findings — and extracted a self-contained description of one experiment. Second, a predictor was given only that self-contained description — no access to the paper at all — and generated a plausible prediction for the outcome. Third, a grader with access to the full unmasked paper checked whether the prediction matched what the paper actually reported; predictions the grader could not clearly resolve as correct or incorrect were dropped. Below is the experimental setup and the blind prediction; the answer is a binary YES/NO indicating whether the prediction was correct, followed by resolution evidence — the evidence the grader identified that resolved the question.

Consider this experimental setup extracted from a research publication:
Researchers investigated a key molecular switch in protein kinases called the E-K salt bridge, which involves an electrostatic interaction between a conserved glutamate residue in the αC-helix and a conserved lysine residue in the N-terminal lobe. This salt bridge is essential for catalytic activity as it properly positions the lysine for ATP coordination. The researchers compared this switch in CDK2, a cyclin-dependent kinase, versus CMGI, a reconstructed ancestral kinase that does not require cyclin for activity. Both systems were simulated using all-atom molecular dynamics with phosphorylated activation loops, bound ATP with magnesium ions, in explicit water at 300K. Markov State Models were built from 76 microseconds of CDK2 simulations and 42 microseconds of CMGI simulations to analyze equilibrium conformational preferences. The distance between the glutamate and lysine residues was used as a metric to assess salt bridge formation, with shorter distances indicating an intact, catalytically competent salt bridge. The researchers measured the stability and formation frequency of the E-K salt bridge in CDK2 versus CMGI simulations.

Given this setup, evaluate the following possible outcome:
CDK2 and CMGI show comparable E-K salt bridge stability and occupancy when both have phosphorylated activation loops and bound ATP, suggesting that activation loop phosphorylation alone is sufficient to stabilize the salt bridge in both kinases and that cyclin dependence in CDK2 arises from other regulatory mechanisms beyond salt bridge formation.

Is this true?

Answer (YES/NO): YES